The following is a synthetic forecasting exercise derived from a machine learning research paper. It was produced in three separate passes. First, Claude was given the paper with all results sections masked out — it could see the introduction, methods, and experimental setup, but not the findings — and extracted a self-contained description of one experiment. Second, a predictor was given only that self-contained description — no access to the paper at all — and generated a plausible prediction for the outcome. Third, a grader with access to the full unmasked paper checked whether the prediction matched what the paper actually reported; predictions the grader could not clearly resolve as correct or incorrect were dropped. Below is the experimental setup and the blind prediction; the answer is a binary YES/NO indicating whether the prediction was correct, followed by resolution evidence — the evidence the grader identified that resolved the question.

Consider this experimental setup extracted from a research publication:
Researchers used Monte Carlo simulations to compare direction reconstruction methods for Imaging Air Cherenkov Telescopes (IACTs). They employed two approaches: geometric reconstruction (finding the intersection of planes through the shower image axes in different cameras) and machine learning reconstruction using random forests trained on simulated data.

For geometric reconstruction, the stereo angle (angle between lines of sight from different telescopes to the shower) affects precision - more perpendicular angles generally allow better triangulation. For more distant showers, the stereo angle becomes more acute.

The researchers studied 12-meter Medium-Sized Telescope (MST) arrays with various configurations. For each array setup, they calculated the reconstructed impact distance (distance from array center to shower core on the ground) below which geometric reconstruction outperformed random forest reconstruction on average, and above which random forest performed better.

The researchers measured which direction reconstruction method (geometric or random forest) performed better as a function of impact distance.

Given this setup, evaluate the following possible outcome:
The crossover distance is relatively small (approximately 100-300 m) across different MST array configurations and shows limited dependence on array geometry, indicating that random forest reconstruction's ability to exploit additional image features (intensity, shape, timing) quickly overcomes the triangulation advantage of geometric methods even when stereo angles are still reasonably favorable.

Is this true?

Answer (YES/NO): NO